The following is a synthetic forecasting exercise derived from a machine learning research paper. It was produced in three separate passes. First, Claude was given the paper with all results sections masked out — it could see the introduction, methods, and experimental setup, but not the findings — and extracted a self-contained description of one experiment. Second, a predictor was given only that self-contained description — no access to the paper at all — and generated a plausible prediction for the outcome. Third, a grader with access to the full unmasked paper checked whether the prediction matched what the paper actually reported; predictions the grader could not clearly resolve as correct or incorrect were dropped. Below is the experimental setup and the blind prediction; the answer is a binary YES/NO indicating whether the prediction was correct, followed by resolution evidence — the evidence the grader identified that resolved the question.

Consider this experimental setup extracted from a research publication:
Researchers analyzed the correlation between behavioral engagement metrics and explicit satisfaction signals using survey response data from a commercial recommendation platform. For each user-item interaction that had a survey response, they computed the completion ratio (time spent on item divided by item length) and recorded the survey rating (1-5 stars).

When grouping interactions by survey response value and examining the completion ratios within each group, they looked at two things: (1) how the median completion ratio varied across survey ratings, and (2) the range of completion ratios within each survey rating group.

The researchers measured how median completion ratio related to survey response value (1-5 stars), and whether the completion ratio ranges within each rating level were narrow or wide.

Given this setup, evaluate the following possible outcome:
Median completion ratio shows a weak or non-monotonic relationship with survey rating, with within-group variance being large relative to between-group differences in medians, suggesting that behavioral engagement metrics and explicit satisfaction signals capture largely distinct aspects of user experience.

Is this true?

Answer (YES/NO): NO